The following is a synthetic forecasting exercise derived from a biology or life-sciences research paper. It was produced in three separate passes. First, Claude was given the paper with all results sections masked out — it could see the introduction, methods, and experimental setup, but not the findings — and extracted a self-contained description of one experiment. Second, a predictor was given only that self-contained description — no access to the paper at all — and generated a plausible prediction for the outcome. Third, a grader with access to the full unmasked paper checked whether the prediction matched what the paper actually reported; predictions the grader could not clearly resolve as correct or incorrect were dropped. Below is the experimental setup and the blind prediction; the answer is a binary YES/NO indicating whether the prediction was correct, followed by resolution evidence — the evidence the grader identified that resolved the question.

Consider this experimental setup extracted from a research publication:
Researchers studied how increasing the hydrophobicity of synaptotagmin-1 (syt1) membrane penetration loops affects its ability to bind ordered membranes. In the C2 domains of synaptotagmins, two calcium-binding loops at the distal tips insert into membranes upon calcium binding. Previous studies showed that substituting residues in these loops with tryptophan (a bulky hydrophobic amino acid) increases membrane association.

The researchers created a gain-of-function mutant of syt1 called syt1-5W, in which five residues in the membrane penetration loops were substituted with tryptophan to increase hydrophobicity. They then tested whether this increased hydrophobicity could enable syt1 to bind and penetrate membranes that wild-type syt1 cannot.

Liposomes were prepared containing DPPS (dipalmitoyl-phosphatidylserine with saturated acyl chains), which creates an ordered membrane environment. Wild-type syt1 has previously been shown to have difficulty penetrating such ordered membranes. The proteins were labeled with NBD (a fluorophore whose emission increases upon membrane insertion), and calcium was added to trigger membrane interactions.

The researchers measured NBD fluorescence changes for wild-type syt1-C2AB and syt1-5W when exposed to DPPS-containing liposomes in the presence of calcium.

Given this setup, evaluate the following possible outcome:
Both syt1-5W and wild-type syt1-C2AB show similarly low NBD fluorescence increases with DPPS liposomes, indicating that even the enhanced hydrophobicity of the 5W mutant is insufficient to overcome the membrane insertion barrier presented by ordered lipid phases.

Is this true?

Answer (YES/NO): NO